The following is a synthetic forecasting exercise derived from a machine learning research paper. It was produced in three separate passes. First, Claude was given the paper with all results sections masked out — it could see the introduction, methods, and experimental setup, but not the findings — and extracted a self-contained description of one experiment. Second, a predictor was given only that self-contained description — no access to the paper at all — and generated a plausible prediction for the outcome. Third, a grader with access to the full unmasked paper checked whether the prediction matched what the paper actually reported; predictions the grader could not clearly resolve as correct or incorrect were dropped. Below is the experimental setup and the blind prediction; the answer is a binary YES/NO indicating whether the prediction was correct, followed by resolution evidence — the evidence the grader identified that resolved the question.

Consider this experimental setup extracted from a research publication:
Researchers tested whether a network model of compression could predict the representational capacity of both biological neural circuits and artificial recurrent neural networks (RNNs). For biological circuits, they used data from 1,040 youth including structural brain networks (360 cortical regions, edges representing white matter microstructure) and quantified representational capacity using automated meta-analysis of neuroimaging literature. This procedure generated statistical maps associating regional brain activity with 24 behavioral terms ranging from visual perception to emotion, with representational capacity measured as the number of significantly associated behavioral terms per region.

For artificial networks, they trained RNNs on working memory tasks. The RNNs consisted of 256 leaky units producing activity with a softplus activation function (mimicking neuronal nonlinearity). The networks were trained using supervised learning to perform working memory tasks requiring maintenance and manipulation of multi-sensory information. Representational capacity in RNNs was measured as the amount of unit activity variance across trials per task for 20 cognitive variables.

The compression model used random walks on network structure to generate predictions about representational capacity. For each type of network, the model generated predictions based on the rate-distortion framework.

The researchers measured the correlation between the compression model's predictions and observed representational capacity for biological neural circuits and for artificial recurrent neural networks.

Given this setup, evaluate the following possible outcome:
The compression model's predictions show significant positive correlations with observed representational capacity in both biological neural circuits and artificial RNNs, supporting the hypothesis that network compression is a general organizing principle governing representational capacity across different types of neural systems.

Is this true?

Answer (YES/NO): YES